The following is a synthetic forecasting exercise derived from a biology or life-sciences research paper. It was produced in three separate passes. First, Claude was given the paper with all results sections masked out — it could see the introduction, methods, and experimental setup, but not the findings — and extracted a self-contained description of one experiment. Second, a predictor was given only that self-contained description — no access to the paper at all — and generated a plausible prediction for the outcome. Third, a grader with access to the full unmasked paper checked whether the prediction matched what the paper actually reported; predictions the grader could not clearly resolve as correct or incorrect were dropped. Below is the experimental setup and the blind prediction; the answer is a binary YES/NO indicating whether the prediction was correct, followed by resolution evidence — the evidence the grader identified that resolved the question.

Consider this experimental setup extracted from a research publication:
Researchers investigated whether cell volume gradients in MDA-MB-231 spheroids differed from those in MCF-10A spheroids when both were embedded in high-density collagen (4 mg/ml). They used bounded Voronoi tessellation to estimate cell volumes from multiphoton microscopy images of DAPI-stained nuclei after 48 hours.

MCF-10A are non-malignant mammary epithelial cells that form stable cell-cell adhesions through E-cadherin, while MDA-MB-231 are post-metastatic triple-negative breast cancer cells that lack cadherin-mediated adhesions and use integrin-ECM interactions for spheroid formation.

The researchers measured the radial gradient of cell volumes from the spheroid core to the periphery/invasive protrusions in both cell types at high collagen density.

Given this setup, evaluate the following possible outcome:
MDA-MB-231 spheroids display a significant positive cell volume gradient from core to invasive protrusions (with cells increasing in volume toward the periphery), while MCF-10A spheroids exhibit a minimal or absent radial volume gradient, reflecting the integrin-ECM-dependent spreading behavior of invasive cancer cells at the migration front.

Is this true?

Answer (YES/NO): NO